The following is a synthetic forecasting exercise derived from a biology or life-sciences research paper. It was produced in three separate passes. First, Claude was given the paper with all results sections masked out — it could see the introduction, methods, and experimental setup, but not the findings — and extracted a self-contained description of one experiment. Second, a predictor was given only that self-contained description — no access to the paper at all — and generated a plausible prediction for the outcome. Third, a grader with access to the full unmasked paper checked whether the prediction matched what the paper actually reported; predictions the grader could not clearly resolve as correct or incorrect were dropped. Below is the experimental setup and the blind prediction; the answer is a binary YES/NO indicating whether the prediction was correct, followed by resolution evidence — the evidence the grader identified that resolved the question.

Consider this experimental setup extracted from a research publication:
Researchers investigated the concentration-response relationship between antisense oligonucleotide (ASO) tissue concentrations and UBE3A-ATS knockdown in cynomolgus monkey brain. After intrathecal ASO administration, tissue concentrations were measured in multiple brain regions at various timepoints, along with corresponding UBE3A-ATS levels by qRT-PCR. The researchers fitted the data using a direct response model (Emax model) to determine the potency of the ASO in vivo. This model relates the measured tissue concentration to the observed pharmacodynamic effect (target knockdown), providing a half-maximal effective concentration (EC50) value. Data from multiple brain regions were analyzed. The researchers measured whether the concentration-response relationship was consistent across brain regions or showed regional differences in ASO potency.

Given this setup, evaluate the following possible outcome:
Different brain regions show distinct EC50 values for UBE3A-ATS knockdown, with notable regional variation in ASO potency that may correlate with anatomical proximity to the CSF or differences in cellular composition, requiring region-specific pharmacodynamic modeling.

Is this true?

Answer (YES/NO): NO